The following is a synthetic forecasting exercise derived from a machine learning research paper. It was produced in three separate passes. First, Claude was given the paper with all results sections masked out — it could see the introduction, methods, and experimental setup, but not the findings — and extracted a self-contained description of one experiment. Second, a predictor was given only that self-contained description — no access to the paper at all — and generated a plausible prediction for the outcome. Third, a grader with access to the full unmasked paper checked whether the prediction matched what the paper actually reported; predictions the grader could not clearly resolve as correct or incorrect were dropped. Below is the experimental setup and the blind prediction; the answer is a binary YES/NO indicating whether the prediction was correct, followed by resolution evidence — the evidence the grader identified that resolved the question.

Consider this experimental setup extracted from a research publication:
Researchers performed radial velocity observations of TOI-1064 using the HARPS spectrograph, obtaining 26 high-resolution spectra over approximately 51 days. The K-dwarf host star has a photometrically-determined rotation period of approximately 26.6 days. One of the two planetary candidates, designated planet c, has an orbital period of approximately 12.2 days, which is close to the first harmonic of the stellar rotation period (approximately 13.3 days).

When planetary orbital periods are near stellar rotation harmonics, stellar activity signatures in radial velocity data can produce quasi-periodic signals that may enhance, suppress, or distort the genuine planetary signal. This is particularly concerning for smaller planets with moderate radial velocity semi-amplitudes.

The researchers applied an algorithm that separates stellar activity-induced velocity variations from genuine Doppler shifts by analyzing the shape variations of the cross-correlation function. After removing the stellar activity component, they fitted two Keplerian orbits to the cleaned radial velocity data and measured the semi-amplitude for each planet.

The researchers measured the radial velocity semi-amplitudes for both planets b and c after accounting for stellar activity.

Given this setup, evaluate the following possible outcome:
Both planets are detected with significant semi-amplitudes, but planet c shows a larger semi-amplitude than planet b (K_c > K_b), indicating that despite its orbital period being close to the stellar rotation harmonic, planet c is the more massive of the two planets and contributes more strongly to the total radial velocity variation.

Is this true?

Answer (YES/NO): NO